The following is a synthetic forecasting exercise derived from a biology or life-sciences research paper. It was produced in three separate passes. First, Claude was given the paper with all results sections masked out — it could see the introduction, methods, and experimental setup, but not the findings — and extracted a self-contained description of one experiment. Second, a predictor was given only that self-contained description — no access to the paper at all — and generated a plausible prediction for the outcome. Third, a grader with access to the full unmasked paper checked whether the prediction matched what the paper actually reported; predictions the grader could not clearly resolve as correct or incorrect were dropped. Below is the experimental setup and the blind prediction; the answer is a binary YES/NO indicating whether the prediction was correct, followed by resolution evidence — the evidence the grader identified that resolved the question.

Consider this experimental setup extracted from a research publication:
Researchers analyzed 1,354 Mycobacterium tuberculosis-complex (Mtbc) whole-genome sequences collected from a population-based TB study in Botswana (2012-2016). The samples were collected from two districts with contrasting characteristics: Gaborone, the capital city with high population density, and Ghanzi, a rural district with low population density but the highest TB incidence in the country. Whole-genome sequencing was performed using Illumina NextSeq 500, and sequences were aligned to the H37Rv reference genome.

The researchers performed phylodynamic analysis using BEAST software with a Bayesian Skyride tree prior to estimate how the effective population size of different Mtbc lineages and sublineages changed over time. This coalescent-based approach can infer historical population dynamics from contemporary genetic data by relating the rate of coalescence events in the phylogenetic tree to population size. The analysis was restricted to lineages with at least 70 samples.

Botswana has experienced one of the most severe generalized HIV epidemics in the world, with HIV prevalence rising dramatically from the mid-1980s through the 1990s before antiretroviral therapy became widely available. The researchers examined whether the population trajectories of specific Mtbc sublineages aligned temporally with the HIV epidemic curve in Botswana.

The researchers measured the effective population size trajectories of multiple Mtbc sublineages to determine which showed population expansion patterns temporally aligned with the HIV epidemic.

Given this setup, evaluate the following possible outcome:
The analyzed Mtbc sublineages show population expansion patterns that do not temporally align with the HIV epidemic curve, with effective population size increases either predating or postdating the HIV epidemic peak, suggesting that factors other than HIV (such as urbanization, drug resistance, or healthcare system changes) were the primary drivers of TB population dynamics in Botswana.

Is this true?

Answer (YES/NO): NO